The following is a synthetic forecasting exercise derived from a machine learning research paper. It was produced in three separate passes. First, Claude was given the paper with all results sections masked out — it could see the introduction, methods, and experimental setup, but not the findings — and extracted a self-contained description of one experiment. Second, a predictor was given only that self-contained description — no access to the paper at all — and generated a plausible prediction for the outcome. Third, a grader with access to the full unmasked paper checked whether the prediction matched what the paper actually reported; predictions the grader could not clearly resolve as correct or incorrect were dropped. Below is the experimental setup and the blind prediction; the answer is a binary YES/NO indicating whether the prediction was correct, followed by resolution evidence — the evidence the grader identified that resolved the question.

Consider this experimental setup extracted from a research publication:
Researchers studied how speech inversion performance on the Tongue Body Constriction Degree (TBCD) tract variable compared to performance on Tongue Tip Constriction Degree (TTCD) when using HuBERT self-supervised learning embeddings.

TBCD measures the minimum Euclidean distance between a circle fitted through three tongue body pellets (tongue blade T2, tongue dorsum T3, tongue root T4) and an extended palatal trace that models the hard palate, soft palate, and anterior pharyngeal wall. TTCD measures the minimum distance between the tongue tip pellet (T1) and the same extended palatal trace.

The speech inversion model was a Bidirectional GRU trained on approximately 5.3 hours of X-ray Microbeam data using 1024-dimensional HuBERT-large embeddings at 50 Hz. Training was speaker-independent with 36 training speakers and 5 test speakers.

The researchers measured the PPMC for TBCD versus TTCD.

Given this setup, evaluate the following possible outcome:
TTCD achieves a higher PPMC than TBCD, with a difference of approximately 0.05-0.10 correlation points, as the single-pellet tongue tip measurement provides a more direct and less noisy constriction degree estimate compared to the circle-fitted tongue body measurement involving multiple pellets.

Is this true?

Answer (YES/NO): NO